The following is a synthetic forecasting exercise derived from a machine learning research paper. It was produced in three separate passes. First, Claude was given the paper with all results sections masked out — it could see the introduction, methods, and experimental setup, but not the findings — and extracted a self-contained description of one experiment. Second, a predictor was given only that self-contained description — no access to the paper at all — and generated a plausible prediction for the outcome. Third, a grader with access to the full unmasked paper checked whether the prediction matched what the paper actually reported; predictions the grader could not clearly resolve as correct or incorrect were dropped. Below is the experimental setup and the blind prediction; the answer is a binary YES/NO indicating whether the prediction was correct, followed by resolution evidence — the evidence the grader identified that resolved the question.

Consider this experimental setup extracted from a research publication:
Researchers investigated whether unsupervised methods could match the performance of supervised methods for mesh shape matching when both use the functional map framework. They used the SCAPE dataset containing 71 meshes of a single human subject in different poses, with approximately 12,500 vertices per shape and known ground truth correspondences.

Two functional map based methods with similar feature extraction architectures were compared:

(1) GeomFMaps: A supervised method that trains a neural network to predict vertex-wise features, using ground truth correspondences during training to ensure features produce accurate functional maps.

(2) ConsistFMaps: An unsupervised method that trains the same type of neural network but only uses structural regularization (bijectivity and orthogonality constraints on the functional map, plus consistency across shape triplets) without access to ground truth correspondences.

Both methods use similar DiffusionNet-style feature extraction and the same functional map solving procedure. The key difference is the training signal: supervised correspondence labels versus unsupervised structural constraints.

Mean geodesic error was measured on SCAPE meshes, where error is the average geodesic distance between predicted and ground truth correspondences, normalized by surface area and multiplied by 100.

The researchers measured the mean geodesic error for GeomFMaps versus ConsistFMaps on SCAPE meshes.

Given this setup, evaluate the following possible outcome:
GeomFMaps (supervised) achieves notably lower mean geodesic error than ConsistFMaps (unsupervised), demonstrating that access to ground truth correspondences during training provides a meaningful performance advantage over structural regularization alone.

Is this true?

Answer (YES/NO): YES